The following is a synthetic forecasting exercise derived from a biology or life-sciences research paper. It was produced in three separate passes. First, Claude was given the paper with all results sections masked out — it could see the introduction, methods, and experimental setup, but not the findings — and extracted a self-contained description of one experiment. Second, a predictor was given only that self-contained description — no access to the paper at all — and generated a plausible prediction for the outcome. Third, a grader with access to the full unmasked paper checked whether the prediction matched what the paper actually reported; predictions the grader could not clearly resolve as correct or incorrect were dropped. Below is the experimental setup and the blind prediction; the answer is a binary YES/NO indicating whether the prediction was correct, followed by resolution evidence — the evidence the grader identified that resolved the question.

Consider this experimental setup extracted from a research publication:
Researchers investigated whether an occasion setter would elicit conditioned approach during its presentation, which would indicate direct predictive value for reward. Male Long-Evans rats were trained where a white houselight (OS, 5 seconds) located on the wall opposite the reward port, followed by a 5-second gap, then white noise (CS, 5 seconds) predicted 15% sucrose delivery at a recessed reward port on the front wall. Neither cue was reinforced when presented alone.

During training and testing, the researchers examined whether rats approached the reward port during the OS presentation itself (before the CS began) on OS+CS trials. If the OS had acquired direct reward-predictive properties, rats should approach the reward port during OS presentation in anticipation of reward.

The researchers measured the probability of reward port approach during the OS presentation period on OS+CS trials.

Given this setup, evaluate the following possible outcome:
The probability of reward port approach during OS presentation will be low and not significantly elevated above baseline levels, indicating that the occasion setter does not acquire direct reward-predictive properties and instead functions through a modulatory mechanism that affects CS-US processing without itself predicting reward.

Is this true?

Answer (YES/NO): NO